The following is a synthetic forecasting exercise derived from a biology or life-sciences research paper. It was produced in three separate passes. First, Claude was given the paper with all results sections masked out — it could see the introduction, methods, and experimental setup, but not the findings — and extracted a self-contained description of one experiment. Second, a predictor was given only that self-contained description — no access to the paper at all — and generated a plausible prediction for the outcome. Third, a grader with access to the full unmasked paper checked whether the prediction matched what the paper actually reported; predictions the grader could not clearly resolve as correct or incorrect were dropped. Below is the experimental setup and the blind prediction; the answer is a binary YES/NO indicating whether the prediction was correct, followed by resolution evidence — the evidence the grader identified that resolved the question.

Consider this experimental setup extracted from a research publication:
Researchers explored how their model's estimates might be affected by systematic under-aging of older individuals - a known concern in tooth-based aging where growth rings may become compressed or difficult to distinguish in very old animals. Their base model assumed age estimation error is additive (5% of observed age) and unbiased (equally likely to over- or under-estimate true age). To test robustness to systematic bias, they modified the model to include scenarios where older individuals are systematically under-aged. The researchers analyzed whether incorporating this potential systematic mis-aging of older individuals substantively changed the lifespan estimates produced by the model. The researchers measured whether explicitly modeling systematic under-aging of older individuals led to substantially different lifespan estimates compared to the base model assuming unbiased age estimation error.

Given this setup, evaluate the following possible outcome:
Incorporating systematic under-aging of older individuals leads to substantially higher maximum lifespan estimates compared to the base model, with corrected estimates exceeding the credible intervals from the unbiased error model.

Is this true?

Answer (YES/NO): NO